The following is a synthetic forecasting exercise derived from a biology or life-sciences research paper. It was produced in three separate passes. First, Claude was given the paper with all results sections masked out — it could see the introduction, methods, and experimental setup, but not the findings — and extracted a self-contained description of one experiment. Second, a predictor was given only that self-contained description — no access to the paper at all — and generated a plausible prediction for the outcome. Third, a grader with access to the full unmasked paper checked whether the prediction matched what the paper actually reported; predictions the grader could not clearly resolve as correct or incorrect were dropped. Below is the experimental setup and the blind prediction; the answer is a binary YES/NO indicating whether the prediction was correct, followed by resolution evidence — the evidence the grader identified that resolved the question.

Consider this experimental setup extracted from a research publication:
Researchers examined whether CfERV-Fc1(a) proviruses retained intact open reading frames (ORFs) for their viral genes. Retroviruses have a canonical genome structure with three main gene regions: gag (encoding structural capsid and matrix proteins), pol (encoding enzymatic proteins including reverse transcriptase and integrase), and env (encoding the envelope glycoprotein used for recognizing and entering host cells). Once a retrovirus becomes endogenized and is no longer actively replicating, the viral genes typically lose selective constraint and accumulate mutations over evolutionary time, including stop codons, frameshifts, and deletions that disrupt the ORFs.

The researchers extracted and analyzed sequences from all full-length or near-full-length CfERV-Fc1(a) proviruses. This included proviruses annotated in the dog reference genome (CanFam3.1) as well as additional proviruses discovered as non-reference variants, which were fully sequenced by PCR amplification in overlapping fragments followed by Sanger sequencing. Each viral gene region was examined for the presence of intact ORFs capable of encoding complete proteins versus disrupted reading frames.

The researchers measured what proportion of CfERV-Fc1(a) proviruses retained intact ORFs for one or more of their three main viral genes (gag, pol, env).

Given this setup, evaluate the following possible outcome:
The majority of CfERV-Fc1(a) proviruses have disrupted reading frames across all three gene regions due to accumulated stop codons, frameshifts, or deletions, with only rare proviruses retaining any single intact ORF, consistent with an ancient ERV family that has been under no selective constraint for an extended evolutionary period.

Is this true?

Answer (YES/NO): NO